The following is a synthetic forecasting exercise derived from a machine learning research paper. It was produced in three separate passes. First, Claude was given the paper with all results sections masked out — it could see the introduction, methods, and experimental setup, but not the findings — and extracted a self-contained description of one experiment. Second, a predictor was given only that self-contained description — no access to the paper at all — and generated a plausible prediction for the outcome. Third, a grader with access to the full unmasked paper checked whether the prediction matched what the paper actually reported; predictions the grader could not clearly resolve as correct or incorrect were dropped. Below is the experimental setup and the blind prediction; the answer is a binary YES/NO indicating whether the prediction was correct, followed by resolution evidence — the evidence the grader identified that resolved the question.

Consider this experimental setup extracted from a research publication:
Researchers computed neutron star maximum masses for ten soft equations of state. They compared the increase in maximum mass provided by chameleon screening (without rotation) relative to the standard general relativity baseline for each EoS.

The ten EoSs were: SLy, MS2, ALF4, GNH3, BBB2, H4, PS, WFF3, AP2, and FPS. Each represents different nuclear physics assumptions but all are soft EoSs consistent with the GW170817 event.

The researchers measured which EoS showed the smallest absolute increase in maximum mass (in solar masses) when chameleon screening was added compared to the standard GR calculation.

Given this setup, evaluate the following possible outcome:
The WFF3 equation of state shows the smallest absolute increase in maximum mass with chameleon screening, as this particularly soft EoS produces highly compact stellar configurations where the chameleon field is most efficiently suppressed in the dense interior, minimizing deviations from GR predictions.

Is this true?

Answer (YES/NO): NO